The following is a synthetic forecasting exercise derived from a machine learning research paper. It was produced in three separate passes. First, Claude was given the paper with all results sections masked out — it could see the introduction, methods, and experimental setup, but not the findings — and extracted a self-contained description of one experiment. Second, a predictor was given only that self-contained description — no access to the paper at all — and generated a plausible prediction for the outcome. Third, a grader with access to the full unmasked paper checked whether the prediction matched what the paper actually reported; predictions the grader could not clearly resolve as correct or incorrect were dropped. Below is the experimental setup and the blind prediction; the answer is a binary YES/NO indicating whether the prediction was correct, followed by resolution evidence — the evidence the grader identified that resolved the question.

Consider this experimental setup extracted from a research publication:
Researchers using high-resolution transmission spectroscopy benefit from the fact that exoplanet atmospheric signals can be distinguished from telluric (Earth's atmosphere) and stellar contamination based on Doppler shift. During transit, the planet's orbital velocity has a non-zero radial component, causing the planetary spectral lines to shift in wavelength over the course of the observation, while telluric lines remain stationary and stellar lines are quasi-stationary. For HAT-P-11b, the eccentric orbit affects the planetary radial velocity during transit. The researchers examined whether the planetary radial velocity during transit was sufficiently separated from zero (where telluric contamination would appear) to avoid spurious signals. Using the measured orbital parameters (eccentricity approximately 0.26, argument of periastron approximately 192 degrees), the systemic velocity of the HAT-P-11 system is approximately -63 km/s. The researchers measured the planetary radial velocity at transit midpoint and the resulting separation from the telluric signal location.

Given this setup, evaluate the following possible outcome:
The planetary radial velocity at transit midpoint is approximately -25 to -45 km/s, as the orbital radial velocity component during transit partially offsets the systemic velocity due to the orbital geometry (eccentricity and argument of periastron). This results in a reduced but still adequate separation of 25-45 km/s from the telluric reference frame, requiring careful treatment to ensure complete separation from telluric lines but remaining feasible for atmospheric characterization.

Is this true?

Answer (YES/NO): NO